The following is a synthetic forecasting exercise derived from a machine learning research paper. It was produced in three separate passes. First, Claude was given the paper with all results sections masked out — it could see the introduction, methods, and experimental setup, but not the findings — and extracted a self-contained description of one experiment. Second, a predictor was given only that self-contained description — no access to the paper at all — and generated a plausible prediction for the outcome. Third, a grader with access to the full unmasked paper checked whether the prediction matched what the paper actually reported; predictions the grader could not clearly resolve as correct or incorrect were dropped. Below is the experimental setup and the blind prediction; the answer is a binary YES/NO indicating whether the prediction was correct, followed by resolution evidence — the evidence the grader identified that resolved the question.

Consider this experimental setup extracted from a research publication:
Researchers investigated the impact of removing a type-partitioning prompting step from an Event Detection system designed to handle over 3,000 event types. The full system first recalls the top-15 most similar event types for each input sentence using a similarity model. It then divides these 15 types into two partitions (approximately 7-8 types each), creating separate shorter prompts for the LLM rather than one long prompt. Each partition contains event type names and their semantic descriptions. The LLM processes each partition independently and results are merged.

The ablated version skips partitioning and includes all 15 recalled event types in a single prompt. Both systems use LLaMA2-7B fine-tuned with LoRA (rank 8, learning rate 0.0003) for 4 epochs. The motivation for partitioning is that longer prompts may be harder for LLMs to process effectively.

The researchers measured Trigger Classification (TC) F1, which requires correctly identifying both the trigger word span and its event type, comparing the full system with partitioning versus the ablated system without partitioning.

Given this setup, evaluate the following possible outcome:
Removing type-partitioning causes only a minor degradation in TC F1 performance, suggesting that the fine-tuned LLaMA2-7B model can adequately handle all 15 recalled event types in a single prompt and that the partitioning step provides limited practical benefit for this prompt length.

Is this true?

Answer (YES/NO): NO